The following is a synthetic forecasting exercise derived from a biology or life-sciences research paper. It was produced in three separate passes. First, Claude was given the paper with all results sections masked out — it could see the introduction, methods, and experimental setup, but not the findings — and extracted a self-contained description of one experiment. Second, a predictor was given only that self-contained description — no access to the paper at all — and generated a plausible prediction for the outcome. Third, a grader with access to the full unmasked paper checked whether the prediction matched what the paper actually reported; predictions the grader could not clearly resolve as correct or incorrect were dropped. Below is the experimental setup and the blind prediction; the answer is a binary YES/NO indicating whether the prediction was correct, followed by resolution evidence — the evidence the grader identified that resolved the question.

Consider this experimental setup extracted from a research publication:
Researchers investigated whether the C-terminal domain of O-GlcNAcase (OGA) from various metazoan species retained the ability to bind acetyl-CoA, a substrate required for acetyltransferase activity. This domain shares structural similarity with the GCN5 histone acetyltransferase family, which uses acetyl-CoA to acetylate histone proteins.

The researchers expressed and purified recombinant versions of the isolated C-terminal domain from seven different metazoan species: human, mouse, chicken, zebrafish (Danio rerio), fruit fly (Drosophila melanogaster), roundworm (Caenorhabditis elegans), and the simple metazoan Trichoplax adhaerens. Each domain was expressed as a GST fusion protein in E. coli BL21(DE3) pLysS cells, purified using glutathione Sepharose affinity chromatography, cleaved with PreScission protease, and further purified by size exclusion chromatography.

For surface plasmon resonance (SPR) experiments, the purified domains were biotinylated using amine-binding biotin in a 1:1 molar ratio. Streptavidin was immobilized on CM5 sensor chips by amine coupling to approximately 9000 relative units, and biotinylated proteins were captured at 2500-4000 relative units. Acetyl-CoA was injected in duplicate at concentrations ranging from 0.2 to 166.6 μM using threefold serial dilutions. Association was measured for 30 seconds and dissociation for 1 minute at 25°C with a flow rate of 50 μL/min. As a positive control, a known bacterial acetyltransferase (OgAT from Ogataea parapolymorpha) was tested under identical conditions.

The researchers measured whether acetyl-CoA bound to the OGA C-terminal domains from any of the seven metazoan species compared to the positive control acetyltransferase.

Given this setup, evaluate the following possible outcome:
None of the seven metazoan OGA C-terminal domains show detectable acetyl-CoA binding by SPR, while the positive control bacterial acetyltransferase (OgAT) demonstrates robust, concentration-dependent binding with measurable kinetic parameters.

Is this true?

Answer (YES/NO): YES